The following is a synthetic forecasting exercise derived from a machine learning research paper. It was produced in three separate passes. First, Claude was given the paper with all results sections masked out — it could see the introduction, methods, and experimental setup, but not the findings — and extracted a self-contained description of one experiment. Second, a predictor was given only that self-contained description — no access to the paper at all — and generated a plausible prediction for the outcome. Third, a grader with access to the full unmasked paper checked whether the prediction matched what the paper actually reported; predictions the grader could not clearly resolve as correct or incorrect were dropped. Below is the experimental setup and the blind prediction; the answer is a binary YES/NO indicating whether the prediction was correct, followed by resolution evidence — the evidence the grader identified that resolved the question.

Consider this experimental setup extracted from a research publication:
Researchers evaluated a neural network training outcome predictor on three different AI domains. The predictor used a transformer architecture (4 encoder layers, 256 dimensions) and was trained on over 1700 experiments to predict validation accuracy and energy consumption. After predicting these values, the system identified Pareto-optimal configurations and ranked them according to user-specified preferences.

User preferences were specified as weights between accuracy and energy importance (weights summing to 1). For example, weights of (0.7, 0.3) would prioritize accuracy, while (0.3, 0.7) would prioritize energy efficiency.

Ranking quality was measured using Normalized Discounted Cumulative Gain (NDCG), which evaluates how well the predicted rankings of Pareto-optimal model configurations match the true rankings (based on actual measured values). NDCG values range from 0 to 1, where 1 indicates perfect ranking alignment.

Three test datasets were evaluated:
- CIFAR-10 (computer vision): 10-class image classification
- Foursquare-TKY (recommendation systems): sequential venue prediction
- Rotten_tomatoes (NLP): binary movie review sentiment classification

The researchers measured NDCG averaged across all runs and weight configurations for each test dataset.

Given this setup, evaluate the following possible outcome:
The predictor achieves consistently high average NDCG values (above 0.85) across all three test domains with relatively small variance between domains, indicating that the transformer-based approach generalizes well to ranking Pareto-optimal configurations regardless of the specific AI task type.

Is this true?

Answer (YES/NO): YES